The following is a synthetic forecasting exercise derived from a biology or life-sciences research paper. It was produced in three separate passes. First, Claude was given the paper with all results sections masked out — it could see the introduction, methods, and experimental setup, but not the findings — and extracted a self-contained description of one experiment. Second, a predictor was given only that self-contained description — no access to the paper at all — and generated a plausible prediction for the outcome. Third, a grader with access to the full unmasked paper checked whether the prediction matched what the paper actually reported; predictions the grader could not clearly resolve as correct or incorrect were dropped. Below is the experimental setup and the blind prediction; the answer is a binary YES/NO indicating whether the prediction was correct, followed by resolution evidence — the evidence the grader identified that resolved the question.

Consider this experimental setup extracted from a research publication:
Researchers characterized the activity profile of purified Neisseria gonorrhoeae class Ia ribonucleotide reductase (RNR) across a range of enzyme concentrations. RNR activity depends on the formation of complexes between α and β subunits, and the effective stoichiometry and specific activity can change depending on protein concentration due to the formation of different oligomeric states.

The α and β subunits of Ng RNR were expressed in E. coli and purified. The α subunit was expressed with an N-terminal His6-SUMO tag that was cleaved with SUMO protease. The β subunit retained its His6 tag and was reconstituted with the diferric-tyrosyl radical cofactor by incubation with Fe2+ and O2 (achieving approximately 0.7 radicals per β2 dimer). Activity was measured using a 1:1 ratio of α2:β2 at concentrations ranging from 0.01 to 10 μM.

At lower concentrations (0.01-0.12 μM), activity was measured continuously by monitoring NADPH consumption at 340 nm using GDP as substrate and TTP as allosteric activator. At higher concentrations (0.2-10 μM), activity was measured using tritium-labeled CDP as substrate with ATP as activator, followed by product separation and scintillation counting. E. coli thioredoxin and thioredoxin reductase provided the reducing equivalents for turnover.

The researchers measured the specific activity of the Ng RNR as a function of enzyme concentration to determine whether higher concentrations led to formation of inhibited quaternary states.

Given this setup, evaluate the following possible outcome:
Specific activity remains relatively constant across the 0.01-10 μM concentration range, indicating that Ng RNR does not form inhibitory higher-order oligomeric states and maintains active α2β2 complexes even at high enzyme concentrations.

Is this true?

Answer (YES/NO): NO